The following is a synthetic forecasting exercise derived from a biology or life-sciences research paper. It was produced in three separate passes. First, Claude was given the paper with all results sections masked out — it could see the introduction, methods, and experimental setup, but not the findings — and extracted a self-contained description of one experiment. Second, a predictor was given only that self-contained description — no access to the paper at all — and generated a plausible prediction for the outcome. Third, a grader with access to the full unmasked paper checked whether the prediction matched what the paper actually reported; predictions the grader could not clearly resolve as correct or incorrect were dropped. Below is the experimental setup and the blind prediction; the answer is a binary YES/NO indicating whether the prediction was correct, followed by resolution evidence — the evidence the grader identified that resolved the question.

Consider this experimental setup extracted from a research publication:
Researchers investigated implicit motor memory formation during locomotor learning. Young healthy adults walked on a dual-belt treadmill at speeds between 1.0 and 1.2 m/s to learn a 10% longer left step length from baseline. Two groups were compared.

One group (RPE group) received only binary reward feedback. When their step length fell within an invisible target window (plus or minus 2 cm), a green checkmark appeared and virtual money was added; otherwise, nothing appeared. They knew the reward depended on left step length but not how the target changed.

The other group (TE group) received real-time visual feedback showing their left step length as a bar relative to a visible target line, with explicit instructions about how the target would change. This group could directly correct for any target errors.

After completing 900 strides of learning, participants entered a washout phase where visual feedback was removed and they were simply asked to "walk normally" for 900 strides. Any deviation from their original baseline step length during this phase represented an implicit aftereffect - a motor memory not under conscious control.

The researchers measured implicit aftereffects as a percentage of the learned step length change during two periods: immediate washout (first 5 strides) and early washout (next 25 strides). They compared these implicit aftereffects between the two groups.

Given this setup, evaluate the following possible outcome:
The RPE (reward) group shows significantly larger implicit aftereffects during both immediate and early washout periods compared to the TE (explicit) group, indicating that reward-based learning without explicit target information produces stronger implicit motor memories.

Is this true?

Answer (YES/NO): NO